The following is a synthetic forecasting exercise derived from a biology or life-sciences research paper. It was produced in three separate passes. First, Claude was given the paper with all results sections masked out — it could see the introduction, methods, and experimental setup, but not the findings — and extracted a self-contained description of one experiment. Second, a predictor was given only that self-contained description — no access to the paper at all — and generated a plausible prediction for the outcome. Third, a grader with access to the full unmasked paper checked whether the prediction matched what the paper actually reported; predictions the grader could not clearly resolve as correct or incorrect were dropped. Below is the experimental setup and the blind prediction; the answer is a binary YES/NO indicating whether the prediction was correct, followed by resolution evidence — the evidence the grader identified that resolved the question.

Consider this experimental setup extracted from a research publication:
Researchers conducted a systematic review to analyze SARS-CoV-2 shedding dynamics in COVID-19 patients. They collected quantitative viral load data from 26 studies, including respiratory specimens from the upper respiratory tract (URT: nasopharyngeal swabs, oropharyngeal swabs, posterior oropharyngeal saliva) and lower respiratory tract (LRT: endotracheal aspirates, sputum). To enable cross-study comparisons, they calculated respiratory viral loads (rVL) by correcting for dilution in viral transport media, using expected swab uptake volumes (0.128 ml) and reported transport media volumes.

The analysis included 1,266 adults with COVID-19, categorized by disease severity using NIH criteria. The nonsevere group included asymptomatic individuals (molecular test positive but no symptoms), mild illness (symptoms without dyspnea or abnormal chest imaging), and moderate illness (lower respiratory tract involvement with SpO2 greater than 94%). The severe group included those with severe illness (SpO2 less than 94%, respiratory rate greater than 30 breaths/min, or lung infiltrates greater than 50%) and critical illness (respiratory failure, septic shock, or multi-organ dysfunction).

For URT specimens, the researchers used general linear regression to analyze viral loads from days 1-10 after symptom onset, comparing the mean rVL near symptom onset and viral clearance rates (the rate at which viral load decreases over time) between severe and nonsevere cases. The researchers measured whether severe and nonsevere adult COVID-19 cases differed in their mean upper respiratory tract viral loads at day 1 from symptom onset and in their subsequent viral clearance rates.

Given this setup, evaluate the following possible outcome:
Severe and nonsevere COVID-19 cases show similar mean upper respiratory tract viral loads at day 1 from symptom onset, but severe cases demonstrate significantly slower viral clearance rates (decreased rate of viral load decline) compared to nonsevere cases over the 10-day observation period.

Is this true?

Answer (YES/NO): NO